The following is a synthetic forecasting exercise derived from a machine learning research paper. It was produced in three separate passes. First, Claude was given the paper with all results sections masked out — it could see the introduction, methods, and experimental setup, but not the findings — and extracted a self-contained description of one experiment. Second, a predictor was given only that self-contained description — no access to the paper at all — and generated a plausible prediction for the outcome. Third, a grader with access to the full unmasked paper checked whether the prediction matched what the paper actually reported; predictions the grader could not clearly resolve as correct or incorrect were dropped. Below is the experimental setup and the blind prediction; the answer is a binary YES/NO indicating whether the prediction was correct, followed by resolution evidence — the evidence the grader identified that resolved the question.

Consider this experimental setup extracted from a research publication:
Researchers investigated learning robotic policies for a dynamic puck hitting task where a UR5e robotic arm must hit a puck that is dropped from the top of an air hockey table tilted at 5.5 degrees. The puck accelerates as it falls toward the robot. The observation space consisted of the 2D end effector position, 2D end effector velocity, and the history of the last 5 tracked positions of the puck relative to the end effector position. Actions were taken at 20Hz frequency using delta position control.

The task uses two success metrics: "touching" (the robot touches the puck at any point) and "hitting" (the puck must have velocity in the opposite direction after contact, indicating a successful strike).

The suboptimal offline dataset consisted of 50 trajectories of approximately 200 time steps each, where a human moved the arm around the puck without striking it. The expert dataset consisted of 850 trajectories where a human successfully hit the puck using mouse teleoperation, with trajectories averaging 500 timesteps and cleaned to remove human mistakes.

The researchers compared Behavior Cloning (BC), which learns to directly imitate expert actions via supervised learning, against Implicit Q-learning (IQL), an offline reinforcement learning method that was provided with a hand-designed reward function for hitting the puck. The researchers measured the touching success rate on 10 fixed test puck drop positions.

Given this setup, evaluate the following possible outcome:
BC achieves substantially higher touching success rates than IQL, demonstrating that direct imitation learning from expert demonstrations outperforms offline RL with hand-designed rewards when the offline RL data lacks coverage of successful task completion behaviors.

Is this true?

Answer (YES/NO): NO